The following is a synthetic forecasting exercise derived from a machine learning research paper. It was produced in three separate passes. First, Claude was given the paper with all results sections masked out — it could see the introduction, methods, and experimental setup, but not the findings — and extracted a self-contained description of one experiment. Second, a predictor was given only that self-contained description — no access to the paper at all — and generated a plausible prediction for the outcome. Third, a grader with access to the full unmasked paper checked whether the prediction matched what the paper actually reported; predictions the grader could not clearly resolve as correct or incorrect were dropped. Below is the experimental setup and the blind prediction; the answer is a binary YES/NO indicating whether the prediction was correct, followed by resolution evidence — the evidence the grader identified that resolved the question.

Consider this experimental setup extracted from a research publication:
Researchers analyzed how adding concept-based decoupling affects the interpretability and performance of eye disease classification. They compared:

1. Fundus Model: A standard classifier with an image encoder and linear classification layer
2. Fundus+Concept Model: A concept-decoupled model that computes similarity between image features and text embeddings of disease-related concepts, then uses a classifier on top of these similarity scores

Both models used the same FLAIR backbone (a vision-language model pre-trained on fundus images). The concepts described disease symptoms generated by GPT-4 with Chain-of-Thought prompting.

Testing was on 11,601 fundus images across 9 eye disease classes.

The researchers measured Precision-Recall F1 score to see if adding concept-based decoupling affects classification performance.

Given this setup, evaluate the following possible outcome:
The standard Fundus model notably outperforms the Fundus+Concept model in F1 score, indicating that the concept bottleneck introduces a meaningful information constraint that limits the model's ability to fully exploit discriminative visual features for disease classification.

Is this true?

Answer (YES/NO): NO